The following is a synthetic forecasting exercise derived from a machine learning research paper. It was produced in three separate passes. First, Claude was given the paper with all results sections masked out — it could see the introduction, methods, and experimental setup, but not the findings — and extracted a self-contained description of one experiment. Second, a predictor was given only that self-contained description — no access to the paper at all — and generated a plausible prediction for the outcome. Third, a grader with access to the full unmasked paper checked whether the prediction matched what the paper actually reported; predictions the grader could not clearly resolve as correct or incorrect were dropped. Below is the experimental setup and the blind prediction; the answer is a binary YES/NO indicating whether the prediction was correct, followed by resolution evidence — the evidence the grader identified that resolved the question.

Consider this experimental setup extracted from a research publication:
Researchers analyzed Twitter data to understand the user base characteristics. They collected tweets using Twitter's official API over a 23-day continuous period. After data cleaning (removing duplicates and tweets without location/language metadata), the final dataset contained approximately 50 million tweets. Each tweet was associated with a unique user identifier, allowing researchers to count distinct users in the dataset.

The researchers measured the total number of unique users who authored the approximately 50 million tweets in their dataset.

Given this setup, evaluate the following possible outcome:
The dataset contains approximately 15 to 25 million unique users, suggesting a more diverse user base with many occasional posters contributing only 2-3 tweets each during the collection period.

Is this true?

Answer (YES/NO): NO